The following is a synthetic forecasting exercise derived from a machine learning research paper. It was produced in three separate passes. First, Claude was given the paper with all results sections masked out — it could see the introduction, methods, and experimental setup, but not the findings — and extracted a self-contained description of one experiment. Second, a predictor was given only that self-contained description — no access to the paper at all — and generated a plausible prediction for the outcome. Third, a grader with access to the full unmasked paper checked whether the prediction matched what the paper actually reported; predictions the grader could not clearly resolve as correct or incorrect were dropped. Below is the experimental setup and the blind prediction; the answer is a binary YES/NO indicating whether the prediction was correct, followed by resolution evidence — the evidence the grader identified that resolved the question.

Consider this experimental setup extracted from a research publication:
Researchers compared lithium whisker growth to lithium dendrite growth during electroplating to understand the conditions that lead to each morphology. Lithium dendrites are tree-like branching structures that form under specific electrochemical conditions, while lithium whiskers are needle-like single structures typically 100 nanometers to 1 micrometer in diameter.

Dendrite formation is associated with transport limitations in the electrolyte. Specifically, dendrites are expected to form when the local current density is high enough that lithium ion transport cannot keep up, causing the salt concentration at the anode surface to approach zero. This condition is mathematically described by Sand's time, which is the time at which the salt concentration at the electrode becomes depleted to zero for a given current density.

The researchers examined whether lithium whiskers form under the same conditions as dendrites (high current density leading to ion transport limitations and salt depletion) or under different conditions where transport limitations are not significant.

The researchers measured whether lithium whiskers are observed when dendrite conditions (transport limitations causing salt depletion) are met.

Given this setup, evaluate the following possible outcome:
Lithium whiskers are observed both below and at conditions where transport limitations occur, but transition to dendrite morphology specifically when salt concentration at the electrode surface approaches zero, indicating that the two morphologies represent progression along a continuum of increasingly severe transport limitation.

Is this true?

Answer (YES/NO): NO